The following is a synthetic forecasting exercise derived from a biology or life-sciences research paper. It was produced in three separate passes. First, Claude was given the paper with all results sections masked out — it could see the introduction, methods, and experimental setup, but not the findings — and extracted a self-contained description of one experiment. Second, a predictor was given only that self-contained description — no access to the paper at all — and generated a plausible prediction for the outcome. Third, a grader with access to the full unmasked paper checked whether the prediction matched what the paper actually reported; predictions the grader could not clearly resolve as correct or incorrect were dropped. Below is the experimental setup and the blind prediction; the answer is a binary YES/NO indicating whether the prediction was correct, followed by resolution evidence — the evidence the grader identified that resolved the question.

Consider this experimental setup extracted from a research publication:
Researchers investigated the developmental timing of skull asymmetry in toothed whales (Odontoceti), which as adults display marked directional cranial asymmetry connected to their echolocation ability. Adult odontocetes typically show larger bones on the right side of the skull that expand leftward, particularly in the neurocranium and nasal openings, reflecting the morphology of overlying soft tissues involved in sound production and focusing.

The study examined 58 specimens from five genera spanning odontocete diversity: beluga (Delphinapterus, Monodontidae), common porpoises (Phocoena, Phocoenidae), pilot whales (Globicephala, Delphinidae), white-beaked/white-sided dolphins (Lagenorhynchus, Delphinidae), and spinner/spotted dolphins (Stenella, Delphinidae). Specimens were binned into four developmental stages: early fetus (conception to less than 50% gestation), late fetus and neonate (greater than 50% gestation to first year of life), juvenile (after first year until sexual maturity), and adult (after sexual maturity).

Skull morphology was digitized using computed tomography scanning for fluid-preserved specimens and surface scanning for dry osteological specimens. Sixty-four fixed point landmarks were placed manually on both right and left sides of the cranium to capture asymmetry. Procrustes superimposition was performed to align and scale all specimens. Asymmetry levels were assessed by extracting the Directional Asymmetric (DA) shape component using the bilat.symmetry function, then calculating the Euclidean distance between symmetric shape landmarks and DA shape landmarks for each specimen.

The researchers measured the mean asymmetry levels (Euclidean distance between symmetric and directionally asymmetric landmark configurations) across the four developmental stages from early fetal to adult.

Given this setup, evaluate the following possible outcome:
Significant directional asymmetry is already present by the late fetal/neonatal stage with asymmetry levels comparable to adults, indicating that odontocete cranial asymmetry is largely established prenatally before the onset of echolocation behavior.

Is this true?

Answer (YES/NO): NO